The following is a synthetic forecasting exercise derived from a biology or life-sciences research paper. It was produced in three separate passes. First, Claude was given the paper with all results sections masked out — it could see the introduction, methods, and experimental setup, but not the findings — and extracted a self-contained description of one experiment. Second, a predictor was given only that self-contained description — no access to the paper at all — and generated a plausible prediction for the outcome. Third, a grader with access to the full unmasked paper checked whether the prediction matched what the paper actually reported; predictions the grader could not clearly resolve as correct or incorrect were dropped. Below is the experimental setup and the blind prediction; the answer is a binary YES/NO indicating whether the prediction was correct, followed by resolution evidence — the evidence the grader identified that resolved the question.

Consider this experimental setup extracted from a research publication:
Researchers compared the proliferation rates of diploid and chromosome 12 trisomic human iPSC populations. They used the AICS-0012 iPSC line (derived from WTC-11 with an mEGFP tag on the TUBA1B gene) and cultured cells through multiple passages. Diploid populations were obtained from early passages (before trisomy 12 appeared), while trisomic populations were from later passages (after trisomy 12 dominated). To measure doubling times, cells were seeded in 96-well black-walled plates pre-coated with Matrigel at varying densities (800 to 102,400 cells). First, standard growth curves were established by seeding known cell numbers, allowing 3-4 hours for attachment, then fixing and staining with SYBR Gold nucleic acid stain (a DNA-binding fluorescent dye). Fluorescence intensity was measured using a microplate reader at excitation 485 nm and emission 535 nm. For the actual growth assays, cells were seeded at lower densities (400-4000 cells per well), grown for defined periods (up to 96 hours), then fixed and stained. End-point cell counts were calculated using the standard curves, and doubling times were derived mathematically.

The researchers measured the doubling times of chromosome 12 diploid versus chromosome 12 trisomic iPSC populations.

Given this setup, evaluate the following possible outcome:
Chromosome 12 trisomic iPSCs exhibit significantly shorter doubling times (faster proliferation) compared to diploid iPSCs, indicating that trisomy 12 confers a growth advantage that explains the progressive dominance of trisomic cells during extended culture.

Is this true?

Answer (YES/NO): NO